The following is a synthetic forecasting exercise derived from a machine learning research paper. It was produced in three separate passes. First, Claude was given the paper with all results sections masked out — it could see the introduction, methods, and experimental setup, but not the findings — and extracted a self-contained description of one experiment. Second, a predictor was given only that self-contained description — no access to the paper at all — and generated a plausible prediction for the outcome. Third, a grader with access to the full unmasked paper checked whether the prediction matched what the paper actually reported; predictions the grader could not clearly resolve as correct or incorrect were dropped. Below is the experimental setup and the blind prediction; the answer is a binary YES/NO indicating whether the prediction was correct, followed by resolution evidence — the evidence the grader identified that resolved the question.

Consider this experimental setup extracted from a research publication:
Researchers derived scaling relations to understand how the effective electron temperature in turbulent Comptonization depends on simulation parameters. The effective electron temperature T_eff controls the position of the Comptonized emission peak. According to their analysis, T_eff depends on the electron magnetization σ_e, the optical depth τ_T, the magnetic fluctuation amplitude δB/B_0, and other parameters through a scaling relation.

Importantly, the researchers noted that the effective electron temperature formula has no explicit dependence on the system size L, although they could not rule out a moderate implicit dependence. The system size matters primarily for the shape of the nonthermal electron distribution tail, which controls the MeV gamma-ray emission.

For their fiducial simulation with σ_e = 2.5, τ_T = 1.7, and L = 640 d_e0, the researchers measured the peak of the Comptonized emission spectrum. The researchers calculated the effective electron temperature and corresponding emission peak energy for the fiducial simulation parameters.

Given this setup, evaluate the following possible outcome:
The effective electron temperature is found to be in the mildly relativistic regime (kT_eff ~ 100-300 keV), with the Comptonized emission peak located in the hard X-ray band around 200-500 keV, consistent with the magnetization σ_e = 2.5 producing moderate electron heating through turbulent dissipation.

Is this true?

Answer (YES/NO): NO